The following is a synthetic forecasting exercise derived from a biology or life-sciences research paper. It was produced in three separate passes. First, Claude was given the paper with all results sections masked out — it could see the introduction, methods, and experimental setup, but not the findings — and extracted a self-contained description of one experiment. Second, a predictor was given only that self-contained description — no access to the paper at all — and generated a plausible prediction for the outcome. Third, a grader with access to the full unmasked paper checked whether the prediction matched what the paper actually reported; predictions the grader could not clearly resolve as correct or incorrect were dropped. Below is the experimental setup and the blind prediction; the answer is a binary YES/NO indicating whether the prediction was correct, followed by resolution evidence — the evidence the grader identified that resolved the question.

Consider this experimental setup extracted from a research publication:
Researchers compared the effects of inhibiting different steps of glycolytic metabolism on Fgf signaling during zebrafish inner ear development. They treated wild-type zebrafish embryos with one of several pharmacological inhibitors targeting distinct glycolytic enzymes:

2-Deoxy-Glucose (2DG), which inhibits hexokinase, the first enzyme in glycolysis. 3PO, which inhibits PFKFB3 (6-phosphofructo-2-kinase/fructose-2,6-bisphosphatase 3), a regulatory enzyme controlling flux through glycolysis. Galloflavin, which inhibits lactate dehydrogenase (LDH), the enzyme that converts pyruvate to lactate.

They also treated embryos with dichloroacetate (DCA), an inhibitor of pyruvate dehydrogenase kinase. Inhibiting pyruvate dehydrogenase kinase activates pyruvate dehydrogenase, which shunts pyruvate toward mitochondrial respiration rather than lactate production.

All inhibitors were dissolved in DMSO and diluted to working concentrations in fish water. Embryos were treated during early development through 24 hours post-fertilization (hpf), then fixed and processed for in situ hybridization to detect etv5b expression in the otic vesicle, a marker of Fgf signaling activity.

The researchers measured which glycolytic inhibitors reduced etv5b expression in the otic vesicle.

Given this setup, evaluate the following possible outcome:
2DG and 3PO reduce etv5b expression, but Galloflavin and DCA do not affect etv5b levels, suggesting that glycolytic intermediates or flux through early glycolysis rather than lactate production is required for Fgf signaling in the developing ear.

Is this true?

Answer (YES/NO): NO